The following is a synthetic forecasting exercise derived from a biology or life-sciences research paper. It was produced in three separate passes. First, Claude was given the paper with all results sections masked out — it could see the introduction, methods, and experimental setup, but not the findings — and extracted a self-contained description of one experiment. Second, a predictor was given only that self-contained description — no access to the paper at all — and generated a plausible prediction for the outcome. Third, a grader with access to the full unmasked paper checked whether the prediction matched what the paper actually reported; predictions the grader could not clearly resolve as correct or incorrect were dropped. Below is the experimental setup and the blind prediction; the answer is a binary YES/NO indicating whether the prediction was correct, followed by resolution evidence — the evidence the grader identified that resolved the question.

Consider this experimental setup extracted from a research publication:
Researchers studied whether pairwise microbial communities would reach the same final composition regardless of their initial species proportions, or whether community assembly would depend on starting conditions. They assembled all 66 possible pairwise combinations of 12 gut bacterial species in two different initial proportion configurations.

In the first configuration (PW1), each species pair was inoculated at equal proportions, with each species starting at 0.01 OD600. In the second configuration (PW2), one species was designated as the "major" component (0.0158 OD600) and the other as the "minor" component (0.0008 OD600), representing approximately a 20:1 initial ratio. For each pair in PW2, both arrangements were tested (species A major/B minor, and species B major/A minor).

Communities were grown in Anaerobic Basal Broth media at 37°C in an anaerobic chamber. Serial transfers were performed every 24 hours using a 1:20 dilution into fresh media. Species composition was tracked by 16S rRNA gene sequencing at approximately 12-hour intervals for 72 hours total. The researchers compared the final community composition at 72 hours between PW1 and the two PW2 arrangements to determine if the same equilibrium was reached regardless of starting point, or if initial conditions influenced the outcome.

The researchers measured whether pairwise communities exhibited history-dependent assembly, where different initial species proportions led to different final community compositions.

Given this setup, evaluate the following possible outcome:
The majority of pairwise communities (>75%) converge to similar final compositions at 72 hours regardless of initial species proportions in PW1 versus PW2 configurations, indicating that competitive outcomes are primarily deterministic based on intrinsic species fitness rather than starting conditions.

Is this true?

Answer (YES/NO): YES